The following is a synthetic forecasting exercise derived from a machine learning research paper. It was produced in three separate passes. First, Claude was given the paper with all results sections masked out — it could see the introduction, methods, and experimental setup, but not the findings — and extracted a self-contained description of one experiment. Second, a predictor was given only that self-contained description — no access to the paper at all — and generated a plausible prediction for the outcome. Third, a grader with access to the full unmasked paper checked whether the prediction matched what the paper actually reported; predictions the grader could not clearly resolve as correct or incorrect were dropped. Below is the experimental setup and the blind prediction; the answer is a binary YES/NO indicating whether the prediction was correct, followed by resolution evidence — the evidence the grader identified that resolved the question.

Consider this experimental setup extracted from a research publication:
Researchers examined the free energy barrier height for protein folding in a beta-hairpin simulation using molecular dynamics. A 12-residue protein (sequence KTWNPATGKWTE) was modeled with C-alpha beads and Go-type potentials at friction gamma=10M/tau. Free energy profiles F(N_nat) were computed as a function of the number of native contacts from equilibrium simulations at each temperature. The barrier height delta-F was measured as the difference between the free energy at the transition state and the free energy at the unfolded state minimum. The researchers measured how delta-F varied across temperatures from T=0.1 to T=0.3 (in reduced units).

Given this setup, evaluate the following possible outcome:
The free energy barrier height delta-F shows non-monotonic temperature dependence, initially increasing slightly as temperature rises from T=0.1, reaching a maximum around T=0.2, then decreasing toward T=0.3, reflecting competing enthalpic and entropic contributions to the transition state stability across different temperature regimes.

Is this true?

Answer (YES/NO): NO